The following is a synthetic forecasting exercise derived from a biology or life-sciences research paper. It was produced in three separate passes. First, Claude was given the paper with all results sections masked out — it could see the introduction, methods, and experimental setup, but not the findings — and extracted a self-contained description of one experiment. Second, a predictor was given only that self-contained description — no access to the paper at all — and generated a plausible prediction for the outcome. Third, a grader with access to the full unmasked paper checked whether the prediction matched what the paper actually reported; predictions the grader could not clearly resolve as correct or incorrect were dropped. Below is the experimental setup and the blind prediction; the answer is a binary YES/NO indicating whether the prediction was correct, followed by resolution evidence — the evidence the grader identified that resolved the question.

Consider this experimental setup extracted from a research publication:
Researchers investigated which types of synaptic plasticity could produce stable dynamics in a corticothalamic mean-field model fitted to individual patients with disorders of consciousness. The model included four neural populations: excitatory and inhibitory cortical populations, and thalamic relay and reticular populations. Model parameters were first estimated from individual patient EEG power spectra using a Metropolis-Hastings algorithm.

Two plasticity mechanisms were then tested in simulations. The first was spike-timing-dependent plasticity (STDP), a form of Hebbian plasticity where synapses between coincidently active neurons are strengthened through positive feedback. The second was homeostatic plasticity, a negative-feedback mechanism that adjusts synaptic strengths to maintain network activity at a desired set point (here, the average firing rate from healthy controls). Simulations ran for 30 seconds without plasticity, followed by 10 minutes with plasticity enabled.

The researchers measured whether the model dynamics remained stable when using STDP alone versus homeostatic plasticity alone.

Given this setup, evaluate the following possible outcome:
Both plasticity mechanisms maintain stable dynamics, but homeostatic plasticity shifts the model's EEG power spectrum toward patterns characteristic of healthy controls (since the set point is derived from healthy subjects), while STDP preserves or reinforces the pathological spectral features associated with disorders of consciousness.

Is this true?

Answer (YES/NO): NO